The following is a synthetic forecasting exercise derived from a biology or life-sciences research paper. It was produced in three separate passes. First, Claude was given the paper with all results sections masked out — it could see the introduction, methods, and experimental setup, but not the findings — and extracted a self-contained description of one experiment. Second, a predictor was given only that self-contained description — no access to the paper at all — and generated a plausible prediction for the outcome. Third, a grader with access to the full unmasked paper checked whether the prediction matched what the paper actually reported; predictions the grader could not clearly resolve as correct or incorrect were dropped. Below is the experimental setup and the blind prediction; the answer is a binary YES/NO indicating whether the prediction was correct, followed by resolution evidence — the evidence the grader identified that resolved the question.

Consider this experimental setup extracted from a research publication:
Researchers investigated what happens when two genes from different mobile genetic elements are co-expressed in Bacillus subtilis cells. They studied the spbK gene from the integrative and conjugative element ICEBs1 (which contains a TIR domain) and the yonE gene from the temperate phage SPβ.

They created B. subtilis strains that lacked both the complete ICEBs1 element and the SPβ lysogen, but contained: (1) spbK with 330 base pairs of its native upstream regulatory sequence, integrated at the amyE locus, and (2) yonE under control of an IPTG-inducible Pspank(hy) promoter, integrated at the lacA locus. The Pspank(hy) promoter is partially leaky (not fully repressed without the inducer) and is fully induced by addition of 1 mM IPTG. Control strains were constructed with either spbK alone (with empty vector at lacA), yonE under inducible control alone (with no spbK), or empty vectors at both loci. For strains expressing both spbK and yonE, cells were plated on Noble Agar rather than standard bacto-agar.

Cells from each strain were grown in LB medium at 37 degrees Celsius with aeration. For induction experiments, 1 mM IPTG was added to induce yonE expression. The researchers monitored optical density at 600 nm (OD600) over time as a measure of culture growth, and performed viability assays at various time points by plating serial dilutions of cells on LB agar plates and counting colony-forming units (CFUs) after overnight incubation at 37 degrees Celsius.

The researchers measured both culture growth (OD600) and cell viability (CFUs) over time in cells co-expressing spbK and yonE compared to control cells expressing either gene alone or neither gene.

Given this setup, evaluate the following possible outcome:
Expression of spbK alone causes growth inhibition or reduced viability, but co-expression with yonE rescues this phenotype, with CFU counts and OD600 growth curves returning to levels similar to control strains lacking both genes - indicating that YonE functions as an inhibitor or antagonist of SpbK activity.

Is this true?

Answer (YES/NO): NO